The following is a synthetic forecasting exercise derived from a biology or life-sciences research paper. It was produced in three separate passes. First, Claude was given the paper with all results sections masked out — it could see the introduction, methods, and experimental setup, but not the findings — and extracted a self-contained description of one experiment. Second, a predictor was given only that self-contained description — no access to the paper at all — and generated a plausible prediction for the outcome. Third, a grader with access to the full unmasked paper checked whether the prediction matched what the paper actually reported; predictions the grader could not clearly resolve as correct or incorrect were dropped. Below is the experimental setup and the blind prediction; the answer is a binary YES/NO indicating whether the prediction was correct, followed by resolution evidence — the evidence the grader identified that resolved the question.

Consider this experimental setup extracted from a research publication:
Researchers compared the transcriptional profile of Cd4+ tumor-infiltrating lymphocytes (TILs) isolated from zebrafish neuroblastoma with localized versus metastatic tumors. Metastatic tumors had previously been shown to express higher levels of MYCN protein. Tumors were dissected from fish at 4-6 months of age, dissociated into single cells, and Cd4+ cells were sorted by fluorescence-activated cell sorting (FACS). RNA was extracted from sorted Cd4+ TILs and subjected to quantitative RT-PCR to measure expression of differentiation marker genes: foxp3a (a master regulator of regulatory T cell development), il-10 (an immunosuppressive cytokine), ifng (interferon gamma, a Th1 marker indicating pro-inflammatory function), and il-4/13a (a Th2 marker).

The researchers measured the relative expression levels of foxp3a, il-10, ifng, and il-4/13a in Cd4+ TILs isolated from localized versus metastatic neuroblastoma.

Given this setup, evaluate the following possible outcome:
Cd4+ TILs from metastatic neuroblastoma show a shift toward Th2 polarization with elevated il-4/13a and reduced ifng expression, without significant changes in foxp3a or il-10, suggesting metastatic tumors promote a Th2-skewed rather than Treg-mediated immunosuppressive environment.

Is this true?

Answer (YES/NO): NO